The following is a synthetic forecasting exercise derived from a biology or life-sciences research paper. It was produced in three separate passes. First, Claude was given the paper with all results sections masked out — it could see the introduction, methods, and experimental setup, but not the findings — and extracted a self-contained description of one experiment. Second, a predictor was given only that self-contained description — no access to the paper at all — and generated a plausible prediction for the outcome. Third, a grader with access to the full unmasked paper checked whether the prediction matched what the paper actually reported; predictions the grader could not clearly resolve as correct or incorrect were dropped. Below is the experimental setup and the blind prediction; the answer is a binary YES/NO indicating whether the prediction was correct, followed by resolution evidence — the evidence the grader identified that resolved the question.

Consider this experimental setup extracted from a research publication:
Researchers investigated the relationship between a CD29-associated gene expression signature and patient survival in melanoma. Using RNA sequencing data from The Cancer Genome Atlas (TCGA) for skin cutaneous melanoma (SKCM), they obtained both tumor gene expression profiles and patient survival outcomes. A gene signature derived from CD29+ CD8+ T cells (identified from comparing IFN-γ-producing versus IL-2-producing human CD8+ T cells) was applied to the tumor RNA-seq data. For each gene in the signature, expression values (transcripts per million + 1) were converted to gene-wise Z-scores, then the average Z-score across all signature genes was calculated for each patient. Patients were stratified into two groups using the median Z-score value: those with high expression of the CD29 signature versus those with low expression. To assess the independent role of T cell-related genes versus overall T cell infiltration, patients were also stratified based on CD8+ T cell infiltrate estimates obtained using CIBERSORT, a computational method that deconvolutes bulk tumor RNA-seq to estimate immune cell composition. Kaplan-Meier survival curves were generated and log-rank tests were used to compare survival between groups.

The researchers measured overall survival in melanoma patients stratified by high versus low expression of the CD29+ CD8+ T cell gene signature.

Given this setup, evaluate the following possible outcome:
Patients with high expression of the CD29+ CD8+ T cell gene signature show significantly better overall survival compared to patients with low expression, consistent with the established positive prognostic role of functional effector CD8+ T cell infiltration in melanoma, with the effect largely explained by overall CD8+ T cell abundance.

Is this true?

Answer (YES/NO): NO